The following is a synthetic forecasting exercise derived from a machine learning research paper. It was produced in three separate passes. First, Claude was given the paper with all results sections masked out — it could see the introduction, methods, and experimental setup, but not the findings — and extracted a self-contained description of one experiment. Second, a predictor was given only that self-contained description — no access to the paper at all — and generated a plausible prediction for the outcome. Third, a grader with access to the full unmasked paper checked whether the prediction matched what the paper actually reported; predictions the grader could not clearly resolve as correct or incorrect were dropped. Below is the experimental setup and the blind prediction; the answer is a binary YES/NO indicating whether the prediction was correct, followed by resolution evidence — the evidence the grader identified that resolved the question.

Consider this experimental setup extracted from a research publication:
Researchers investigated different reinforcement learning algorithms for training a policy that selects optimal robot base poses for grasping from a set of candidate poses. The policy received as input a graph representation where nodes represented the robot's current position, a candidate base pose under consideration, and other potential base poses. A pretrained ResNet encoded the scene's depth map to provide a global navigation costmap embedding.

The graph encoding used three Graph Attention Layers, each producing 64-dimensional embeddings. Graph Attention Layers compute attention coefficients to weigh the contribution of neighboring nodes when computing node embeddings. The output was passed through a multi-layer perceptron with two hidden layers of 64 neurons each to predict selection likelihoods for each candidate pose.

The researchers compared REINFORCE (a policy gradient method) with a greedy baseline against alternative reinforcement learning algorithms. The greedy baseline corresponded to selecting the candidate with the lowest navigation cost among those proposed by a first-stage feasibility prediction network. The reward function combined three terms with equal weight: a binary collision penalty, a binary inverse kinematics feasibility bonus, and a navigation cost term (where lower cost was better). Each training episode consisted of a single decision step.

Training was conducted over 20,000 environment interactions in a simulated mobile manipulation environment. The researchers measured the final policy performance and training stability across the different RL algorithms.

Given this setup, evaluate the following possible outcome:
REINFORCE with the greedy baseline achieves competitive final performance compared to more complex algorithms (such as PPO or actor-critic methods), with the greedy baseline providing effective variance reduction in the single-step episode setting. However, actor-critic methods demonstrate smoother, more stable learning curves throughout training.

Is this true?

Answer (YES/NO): NO